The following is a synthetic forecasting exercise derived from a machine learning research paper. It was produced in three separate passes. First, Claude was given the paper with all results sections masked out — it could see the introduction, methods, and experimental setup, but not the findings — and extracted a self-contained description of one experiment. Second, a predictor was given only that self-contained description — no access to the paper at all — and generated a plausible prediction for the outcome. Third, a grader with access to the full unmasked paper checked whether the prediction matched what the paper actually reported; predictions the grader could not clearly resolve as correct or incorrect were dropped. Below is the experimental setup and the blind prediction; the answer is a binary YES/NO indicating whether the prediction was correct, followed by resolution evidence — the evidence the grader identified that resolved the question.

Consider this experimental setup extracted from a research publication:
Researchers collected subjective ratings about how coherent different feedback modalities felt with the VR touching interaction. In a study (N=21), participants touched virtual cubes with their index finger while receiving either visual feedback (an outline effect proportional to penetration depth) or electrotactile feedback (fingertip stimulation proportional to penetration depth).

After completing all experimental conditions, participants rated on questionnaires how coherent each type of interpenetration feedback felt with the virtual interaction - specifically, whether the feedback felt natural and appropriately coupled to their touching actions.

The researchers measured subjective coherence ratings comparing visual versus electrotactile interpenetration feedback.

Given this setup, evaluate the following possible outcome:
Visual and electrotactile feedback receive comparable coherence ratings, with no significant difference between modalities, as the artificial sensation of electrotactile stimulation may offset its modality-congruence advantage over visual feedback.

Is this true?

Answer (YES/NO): YES